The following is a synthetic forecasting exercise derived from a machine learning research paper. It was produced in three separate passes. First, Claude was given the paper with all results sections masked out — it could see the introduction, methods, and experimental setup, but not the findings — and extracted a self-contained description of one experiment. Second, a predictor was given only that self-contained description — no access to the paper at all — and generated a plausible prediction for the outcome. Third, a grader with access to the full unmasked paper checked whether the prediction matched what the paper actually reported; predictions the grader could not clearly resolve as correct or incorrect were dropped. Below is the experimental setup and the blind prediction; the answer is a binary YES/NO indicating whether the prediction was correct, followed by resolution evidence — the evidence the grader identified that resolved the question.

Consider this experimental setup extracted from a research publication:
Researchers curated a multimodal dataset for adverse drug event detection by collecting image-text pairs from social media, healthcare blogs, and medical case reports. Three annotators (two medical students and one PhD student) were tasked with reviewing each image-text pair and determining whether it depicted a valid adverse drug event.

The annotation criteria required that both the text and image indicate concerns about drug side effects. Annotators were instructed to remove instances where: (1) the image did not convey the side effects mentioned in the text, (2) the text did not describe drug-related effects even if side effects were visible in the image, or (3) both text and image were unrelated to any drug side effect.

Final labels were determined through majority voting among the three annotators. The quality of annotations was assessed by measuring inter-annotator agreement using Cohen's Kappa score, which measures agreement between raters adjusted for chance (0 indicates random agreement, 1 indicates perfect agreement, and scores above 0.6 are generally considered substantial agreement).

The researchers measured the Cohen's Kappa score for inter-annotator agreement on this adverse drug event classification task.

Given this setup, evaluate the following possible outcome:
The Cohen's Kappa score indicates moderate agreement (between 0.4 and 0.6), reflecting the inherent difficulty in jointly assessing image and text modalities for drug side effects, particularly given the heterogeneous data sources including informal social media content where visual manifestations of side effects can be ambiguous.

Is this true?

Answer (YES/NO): NO